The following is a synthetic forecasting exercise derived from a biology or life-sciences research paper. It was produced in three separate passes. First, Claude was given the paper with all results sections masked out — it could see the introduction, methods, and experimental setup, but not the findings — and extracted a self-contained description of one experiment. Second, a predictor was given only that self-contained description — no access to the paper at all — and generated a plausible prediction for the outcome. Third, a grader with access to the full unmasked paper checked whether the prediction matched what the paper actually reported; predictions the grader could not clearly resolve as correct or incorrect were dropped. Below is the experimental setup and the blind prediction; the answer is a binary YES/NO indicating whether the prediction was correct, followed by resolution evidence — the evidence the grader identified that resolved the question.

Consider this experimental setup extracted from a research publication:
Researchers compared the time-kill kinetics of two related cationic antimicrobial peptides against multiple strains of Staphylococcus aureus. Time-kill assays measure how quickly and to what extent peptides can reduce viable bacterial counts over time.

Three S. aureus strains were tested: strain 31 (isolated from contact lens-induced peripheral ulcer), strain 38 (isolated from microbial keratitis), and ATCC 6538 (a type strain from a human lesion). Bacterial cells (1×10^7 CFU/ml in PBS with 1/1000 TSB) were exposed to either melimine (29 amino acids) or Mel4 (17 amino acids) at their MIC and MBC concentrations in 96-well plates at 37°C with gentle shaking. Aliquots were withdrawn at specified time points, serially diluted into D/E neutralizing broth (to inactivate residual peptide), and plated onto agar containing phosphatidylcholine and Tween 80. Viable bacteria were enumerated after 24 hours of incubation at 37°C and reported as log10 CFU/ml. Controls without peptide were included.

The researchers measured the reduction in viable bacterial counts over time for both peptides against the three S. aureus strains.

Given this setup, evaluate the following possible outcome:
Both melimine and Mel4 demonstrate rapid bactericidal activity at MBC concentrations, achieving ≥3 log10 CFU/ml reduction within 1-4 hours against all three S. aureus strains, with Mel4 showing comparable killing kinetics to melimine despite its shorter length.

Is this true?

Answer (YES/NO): NO